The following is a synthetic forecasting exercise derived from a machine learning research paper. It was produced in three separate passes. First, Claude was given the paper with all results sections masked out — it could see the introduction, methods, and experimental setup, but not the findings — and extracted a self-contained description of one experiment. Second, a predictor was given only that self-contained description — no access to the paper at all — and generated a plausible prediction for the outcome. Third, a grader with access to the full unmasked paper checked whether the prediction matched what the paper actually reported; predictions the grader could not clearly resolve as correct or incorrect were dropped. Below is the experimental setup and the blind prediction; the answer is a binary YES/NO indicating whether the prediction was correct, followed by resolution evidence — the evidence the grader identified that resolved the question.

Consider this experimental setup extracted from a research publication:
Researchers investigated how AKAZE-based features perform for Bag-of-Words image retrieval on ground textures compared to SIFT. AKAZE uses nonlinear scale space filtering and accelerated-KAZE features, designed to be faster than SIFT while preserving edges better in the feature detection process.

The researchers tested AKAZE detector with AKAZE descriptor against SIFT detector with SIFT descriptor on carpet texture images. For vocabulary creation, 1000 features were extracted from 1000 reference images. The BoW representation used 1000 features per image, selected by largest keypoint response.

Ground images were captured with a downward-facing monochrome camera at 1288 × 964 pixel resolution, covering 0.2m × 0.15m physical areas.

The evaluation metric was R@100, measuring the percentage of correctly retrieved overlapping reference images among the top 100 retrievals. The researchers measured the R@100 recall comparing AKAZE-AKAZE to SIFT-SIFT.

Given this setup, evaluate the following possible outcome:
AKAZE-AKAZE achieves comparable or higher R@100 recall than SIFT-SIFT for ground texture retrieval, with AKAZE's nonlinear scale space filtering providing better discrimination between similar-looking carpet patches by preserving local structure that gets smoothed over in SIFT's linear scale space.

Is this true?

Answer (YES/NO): NO